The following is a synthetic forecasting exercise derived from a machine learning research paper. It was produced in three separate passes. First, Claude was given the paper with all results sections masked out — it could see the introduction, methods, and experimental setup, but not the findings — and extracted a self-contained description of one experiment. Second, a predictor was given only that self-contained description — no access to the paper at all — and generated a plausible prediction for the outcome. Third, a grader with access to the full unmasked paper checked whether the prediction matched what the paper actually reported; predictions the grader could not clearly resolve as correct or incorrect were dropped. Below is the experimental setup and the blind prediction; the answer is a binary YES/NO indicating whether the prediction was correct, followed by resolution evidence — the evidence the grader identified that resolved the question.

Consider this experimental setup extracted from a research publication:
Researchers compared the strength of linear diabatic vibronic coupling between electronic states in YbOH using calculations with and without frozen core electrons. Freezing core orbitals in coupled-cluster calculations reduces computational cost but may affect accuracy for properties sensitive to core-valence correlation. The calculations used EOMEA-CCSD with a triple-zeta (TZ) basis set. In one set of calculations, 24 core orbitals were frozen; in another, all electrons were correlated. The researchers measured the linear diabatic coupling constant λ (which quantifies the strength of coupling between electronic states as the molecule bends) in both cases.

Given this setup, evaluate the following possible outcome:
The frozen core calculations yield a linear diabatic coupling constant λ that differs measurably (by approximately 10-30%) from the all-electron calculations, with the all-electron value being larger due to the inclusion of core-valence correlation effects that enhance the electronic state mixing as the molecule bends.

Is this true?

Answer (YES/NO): NO